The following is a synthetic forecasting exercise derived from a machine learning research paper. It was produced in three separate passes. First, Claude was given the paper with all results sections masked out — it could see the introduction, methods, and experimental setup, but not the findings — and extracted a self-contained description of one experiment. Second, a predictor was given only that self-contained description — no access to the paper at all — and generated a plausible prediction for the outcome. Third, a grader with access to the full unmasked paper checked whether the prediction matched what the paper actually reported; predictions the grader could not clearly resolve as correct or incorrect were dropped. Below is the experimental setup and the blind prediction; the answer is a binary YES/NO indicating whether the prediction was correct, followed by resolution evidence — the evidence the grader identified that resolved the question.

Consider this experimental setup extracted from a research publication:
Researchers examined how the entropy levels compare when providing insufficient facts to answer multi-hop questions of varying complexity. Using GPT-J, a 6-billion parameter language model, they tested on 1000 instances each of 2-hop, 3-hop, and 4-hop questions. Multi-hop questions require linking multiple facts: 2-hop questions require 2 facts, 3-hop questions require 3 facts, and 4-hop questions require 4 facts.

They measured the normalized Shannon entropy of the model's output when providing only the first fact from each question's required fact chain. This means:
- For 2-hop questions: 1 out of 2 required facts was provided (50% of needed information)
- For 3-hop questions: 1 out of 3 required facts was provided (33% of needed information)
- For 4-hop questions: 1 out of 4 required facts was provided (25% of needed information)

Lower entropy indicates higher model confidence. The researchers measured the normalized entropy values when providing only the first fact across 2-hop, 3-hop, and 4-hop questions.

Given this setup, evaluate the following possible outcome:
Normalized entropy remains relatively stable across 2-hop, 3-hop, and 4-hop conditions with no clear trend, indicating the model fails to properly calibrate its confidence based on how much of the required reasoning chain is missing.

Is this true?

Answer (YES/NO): NO